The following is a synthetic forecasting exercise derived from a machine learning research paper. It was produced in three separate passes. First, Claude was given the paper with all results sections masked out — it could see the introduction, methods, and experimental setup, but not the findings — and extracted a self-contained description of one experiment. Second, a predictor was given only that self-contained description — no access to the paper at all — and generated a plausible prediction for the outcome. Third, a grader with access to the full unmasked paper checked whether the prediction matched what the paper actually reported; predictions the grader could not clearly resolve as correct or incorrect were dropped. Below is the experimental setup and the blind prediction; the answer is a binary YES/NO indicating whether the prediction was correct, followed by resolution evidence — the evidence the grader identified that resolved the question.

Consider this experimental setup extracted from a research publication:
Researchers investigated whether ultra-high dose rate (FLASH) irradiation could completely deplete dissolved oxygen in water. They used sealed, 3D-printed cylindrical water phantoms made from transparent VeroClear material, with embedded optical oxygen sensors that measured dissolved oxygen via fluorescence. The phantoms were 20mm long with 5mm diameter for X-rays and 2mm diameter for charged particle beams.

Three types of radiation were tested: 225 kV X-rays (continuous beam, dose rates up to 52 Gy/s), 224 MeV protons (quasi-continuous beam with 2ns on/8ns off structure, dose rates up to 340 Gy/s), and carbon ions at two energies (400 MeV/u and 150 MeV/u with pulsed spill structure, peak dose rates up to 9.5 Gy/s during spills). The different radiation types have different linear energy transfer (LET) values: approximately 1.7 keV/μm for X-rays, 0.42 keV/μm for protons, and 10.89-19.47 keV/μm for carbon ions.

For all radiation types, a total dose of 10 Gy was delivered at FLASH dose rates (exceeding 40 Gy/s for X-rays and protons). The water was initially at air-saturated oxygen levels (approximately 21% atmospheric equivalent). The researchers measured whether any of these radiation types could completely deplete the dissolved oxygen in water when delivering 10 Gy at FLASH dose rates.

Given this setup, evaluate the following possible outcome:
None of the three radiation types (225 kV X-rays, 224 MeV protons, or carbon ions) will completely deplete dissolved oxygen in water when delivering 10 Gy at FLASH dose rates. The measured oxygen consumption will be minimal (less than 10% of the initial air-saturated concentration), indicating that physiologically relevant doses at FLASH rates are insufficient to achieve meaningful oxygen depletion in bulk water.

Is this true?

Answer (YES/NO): YES